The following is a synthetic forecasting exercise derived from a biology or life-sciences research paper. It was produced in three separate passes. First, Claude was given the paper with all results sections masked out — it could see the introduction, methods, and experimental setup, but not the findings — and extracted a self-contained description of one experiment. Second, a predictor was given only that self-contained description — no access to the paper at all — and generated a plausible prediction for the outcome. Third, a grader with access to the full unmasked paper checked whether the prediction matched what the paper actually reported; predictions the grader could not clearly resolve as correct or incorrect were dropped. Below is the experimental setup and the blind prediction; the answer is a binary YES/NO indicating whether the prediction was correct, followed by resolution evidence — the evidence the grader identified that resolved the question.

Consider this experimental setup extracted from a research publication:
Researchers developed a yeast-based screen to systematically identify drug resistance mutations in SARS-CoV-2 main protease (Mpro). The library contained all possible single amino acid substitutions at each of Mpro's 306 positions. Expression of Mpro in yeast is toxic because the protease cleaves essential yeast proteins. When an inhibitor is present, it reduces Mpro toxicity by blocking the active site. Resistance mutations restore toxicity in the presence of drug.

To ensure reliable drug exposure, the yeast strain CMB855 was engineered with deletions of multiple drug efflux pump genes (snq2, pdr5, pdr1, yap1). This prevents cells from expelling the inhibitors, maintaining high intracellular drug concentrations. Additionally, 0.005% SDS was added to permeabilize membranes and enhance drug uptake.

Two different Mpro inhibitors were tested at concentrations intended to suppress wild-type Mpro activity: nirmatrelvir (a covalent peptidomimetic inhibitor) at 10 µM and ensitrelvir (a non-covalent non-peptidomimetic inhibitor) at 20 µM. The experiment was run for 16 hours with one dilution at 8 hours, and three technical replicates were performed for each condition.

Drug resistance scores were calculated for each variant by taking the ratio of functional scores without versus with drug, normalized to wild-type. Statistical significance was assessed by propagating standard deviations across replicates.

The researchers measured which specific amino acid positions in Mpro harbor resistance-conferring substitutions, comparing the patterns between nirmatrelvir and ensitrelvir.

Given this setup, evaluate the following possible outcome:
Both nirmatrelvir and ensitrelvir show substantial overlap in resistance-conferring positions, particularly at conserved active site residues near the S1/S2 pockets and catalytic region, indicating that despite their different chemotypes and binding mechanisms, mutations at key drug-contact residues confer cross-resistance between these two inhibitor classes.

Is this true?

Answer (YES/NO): YES